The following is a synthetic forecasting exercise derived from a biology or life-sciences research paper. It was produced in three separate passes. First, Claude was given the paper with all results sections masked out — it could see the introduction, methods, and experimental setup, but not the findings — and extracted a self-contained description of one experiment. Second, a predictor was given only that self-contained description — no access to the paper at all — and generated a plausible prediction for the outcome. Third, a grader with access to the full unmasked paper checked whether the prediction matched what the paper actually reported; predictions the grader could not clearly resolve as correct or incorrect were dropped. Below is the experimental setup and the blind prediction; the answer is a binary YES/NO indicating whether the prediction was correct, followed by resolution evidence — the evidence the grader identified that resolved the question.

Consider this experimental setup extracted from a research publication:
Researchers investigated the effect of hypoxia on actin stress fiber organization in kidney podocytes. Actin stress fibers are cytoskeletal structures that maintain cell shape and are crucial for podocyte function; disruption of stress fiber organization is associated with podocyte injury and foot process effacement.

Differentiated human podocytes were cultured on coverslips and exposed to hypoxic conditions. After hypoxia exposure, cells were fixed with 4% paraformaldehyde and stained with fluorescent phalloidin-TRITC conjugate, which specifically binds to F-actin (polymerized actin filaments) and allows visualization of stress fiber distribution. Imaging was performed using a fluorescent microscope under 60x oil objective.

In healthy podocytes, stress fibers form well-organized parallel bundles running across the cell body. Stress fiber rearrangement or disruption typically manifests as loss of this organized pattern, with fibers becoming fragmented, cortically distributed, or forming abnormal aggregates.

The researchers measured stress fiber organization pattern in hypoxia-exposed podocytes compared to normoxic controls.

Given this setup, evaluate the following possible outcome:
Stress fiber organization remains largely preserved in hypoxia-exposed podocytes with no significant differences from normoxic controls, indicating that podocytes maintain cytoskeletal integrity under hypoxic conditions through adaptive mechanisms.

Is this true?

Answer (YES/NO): NO